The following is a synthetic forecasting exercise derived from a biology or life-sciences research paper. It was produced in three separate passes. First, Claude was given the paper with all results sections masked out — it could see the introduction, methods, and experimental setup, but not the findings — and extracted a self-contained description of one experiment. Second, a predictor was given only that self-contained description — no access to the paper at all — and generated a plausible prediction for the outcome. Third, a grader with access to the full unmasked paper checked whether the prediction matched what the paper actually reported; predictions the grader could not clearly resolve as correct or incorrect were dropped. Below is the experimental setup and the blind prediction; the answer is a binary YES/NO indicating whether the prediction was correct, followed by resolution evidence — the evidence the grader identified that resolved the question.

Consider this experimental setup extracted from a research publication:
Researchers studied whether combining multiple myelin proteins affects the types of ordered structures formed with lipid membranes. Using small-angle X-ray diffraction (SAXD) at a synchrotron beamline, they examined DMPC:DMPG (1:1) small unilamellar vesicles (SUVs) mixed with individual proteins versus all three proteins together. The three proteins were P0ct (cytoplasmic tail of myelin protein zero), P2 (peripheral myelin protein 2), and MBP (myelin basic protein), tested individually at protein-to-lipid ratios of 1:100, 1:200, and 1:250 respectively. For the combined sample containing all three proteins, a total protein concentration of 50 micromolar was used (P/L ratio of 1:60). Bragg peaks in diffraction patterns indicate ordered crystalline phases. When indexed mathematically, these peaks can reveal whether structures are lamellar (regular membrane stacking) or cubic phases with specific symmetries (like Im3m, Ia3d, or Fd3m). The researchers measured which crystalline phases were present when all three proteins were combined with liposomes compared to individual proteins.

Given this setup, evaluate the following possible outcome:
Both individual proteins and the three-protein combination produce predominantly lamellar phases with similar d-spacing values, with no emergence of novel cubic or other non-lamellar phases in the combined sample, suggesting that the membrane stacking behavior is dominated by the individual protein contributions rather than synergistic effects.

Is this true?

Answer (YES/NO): NO